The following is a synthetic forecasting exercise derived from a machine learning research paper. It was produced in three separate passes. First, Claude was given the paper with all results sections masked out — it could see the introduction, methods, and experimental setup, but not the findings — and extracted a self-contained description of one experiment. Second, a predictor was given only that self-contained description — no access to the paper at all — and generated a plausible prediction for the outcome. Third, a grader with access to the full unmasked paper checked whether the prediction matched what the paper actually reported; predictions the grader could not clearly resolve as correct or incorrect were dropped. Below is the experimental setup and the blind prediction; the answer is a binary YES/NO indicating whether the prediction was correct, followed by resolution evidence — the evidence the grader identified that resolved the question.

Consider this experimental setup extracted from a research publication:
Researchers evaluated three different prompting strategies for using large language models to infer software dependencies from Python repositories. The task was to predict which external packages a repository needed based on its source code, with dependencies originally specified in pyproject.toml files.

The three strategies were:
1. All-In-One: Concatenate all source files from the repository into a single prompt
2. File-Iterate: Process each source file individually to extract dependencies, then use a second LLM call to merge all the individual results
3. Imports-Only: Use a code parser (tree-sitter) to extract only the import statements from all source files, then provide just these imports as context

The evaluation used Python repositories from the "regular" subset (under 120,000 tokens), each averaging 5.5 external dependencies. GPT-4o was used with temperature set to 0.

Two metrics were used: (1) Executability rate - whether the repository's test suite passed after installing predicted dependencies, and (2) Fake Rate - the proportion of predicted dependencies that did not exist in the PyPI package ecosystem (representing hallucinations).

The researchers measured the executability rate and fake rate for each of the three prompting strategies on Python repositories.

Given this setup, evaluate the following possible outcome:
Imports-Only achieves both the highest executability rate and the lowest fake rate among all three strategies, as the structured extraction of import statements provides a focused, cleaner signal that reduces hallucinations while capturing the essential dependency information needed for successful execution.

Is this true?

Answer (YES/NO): NO